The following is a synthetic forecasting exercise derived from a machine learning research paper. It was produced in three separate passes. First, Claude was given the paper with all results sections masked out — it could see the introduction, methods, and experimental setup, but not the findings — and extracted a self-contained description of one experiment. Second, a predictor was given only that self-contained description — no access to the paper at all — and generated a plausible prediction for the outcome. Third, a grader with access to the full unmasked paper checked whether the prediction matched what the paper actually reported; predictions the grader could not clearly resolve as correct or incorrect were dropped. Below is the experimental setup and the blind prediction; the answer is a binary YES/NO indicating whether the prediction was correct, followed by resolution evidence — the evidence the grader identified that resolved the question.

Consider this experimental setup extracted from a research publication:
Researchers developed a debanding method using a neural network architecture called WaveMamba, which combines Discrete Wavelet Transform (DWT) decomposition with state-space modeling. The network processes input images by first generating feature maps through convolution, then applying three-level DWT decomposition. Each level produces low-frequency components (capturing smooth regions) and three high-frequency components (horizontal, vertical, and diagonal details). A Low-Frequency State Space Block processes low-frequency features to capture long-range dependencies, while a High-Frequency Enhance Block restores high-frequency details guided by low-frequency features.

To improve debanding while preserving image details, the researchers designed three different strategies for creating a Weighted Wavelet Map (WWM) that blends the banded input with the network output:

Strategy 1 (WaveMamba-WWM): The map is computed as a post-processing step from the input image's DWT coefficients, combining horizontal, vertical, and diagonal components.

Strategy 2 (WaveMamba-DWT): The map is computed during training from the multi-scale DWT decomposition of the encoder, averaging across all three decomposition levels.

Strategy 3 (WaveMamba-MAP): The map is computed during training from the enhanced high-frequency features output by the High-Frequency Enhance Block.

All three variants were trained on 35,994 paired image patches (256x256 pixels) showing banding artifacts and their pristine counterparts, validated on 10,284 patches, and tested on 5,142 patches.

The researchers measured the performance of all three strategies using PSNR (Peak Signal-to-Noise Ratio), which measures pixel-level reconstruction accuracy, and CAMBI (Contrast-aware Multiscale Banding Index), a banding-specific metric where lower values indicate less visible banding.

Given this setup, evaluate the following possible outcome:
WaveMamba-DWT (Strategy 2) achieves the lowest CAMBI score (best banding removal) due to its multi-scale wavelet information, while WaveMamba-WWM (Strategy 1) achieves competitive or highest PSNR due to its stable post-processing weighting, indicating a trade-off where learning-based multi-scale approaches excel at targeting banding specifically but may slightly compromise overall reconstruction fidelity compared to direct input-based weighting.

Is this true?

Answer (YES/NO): NO